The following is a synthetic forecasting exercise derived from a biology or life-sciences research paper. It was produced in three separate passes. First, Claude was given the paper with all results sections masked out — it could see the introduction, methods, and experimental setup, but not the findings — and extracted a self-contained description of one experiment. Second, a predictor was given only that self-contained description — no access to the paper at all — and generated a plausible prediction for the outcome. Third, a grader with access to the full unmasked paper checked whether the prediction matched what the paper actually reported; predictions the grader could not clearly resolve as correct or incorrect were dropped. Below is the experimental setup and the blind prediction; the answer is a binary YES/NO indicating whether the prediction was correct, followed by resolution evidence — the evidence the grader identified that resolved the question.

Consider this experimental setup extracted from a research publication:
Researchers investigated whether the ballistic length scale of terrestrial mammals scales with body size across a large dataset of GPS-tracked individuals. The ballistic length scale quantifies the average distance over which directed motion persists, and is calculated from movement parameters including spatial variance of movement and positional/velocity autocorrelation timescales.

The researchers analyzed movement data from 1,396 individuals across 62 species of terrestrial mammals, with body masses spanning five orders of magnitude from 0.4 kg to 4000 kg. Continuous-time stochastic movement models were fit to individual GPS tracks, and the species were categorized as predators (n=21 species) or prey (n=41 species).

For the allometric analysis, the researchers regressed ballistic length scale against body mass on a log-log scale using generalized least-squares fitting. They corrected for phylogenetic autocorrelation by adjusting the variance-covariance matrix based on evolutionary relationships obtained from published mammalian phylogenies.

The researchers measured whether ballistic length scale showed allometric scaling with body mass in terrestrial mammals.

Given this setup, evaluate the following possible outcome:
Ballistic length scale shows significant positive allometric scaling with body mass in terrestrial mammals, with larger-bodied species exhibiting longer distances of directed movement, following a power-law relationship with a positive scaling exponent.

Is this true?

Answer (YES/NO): YES